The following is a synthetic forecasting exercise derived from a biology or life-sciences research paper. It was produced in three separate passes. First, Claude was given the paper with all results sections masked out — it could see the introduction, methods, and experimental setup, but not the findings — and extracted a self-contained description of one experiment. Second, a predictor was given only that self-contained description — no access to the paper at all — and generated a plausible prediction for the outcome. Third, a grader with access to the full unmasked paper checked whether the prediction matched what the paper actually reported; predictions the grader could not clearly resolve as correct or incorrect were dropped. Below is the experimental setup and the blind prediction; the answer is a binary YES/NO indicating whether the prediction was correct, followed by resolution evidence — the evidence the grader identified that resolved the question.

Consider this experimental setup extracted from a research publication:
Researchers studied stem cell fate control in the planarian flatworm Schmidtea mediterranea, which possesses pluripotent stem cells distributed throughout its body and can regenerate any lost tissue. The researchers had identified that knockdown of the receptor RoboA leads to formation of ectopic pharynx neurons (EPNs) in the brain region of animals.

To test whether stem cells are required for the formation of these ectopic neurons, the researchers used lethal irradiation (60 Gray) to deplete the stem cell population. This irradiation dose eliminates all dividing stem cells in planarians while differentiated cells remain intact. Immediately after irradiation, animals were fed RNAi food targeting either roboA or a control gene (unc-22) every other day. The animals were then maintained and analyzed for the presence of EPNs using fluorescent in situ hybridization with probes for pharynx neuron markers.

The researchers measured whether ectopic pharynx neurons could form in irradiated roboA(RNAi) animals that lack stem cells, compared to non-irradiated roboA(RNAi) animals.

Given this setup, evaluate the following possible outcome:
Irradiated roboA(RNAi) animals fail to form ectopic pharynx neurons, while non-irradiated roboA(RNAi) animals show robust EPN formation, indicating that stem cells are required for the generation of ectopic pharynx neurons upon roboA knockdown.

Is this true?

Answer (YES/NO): YES